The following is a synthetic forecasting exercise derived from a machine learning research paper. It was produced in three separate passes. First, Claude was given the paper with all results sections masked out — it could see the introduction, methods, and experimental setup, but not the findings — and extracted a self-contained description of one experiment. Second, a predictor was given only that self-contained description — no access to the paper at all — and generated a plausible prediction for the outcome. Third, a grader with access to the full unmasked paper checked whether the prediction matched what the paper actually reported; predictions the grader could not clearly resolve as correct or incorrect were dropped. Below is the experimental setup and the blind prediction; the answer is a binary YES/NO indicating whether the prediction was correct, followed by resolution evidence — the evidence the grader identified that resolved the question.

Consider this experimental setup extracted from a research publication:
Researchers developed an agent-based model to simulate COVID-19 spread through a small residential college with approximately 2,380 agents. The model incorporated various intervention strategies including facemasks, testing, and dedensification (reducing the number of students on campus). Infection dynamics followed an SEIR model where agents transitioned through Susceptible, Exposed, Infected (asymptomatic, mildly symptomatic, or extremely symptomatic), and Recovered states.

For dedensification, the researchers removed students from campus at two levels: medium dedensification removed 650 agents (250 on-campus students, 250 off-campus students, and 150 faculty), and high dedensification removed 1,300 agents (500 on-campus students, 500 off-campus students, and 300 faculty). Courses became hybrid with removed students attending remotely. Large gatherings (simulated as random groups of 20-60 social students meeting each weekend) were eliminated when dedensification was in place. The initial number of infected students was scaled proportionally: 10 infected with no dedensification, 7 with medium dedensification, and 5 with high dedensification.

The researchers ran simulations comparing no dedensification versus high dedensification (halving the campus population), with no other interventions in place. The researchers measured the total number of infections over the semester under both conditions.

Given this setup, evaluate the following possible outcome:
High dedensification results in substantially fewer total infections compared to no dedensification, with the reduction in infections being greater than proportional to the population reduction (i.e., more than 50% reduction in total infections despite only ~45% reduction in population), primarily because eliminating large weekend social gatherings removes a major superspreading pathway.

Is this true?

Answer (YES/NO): NO